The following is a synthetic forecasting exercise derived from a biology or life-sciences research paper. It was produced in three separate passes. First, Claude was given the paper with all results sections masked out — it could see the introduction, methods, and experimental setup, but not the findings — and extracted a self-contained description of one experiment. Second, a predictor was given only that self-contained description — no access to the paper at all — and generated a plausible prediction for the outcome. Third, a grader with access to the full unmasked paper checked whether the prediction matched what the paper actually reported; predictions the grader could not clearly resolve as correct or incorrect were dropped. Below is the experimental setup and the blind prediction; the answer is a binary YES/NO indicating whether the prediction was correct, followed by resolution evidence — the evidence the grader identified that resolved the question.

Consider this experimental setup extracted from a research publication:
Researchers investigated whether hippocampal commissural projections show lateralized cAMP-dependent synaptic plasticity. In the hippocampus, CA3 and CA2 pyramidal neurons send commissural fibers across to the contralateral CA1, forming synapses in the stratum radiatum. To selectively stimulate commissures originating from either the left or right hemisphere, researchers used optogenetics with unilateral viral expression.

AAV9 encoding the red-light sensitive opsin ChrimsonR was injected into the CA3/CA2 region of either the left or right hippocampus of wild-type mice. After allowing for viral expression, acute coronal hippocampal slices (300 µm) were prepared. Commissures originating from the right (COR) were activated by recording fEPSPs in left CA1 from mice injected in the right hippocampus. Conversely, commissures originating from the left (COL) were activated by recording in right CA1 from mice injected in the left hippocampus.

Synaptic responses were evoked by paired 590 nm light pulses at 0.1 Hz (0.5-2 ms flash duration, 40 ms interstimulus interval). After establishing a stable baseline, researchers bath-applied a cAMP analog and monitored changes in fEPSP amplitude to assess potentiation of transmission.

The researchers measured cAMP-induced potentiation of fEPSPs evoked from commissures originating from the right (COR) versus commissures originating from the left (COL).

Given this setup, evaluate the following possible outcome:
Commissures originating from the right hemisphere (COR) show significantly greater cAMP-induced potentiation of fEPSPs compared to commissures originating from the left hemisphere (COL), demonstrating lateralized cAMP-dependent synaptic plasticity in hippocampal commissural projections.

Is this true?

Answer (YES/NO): NO